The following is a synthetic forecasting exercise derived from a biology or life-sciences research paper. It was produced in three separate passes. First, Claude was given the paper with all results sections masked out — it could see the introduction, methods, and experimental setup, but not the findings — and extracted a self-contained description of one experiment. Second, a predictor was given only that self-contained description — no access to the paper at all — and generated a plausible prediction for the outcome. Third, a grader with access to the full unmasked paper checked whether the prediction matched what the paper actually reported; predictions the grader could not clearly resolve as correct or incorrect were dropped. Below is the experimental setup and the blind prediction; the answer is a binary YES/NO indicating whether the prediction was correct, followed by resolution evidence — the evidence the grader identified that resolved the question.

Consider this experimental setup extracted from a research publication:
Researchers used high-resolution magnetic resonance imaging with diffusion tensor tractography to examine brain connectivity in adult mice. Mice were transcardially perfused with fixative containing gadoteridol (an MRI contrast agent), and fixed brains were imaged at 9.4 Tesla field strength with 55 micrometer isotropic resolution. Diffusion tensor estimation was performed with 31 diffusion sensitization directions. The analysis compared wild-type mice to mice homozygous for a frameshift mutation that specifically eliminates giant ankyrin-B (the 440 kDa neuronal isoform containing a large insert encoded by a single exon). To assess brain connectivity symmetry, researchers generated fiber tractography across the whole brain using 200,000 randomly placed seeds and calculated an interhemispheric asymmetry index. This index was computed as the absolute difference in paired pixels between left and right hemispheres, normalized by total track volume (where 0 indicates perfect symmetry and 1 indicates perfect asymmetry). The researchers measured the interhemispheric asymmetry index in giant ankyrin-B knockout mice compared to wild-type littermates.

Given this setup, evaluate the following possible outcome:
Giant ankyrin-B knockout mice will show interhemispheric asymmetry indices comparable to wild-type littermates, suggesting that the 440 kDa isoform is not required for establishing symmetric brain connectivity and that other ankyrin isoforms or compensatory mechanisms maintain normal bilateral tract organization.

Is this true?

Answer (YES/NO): NO